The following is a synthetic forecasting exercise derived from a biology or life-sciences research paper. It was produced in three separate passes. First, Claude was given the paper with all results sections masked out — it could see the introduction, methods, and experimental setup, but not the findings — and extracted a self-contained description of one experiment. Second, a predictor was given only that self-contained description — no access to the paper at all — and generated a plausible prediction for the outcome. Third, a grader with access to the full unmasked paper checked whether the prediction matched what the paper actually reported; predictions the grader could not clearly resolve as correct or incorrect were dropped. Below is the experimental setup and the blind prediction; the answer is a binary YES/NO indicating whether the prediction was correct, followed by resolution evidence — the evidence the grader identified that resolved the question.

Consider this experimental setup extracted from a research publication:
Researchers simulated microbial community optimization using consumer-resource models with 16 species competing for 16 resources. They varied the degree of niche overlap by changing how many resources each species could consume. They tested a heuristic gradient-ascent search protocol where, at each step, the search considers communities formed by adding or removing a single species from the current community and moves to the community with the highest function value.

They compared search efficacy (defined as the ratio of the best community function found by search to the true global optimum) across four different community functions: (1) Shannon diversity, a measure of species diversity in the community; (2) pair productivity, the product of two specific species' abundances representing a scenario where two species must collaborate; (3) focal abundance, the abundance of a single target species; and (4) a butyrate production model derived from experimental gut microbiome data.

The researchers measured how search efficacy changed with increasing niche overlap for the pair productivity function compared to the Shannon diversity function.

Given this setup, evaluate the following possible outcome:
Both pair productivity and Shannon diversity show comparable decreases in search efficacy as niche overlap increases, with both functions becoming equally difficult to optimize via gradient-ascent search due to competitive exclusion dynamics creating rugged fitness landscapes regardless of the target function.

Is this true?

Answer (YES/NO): NO